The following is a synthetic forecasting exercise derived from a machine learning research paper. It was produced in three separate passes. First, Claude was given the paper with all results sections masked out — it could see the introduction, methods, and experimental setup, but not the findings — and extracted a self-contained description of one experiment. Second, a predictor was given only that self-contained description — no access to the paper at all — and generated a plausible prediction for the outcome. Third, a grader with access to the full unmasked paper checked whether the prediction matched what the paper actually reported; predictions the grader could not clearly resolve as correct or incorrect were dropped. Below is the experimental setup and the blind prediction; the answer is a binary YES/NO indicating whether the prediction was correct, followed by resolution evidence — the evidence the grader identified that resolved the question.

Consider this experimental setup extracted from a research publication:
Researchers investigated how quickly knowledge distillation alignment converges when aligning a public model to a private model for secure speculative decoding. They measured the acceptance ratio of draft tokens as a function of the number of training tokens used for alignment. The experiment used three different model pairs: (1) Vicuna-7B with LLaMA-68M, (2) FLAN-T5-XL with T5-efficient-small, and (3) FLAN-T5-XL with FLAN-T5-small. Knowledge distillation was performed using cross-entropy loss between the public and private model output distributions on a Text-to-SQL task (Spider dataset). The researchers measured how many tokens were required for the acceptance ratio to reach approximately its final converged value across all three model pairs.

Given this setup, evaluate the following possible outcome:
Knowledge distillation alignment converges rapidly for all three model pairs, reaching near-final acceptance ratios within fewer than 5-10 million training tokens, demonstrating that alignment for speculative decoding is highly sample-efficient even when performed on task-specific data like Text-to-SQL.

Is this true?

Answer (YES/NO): YES